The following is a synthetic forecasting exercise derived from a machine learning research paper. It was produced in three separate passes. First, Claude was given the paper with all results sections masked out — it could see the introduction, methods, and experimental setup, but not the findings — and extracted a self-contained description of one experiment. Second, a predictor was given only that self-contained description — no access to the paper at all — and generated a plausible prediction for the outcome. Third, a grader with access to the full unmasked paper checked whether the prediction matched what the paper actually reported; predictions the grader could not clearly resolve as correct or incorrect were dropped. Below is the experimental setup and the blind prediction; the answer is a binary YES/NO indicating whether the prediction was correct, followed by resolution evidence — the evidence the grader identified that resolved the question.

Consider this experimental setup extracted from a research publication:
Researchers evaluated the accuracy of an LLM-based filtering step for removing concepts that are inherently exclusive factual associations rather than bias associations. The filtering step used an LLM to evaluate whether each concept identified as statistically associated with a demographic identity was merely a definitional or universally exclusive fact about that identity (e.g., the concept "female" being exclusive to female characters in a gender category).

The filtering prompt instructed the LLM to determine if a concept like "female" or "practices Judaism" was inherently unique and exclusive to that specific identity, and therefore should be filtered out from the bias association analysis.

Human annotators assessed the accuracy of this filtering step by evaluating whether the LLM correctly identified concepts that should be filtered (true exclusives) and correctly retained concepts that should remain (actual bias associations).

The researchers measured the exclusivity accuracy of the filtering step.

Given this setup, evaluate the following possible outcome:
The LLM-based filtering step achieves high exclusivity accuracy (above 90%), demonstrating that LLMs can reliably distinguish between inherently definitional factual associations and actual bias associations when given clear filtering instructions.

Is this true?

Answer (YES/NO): YES